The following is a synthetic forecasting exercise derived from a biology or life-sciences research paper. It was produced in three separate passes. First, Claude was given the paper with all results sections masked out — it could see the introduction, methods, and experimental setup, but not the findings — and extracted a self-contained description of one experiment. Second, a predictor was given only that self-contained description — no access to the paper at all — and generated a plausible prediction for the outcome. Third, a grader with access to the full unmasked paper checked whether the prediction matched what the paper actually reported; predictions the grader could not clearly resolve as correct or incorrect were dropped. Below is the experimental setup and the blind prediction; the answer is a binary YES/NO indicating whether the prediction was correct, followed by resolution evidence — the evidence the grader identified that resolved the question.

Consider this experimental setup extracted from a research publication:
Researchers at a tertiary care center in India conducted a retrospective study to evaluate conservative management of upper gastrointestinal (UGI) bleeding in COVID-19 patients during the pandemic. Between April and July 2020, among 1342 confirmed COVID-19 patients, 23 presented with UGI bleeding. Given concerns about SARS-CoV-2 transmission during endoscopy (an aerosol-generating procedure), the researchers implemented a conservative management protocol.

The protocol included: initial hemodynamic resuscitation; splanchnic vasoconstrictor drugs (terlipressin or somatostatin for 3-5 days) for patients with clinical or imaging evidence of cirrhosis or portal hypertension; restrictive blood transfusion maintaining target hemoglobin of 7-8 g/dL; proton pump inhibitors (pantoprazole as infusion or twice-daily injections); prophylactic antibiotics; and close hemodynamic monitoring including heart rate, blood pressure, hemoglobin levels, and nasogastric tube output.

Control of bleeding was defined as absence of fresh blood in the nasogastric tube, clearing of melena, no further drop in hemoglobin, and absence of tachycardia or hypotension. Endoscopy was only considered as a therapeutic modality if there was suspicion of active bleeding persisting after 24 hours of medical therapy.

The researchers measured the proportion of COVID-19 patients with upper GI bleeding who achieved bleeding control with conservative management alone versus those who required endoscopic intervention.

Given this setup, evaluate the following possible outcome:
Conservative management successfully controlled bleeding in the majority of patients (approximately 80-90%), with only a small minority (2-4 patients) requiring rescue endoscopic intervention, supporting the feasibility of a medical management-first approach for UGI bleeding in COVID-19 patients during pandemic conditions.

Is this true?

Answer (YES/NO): NO